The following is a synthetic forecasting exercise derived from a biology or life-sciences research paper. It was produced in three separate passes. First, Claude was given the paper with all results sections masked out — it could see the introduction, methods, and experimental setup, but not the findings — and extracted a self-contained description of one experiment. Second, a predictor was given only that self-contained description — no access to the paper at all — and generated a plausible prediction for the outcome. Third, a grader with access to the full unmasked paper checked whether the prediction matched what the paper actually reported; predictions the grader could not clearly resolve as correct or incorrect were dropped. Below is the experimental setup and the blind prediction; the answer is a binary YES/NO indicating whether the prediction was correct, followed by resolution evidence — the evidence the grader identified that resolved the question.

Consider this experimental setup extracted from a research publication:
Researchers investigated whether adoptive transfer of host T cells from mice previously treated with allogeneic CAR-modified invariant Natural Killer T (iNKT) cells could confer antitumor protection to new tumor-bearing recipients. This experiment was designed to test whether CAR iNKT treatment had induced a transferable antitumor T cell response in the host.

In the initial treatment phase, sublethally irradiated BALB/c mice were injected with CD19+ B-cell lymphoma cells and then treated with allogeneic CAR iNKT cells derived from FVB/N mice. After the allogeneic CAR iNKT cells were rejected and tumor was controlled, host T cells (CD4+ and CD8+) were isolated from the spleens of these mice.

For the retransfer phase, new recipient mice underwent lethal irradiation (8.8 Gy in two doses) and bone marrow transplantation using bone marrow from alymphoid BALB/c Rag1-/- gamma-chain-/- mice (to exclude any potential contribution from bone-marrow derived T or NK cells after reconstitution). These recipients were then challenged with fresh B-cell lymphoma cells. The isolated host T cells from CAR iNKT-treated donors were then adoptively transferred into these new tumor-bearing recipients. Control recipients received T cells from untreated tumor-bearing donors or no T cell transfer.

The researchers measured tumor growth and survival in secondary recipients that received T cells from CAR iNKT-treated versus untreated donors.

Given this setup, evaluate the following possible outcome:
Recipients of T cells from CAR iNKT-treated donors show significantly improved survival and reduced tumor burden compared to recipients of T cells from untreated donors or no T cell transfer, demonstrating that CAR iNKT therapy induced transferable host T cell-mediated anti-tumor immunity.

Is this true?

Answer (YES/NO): YES